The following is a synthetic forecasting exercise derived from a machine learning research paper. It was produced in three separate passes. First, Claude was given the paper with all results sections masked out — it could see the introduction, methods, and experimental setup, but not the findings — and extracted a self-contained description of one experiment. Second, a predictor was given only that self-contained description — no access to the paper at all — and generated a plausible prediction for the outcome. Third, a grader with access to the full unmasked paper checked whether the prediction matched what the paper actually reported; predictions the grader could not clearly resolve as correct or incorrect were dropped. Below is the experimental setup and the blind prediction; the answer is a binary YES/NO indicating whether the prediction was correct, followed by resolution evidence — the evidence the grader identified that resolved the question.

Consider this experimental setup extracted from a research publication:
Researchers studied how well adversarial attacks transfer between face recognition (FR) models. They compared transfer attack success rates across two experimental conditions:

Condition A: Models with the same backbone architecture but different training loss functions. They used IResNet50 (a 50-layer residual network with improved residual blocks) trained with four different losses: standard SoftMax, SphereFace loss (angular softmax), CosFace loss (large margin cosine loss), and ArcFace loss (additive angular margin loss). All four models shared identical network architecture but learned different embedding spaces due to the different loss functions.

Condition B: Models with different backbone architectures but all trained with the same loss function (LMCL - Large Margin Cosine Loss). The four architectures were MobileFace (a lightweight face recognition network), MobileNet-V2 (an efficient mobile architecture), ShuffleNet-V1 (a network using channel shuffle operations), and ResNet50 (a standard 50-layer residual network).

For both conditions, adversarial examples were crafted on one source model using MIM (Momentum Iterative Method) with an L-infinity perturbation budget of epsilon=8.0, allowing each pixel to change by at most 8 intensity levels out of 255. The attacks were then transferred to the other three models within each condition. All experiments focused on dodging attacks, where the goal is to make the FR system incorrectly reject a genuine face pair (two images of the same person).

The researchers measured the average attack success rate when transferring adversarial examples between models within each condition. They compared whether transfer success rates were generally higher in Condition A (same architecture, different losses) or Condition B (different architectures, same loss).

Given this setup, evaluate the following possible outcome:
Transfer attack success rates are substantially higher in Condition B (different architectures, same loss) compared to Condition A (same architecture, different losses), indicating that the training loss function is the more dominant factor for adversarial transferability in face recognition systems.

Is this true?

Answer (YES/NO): NO